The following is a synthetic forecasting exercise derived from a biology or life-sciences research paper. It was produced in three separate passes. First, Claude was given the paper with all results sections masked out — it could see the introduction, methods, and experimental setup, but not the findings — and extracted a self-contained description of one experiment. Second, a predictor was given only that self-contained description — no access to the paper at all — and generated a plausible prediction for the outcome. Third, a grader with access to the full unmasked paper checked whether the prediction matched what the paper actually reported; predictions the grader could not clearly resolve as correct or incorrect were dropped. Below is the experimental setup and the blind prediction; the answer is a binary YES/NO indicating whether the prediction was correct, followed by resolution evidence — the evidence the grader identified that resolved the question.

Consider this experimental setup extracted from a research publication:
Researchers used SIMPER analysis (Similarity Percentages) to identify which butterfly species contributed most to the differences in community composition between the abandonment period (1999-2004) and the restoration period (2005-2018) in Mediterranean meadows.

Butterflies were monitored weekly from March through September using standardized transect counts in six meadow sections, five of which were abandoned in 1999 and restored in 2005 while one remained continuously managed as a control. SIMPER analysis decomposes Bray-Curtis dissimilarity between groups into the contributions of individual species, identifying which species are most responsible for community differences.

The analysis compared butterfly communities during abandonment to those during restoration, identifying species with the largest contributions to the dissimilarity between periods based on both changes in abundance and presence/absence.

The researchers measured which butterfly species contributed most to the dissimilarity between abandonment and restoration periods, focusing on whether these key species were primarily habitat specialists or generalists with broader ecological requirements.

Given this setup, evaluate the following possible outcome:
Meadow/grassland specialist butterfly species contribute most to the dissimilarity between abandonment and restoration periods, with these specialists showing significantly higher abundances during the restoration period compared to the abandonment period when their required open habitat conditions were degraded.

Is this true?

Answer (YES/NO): NO